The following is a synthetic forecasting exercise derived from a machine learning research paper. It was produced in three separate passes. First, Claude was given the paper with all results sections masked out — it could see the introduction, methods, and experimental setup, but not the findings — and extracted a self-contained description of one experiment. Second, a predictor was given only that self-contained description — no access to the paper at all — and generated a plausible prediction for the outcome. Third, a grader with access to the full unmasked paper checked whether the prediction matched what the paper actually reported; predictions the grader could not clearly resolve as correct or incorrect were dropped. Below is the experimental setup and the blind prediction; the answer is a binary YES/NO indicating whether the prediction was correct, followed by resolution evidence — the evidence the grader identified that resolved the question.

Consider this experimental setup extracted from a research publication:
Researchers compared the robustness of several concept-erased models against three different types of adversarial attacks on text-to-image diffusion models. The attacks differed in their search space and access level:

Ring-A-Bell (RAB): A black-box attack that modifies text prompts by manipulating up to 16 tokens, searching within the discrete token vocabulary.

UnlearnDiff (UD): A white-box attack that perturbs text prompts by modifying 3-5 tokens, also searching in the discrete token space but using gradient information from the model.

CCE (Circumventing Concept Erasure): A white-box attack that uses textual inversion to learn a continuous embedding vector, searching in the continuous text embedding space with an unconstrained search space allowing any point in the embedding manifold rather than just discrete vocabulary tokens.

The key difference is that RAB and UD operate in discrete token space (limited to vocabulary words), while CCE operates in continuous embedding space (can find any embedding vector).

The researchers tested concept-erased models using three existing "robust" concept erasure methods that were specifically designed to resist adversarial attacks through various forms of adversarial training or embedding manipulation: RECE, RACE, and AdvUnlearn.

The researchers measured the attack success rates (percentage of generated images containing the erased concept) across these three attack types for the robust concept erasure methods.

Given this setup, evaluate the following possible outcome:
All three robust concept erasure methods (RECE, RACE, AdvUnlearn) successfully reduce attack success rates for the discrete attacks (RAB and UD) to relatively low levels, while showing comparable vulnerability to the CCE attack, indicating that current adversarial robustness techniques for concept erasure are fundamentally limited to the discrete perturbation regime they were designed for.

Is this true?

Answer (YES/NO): NO